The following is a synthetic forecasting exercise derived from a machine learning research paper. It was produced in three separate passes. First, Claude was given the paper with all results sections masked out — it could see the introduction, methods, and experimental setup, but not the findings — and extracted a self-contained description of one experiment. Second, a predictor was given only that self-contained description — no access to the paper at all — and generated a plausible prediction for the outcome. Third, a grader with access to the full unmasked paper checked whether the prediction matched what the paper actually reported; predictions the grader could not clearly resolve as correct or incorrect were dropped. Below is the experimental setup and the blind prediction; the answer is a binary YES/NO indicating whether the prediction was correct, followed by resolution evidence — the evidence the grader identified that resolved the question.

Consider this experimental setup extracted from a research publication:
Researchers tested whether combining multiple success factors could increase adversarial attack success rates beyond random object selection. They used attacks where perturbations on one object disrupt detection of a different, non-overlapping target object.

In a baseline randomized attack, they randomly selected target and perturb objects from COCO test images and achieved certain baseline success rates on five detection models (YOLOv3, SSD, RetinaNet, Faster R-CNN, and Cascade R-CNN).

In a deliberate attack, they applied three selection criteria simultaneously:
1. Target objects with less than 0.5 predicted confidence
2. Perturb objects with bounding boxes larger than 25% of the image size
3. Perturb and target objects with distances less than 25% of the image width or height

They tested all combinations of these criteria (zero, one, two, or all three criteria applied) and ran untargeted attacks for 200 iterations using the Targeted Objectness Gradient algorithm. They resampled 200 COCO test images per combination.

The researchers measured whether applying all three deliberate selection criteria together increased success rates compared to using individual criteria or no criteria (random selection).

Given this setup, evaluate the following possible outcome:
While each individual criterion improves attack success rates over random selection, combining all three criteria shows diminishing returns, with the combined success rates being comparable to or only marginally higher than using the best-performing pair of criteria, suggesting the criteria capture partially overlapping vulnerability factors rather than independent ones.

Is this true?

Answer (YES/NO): NO